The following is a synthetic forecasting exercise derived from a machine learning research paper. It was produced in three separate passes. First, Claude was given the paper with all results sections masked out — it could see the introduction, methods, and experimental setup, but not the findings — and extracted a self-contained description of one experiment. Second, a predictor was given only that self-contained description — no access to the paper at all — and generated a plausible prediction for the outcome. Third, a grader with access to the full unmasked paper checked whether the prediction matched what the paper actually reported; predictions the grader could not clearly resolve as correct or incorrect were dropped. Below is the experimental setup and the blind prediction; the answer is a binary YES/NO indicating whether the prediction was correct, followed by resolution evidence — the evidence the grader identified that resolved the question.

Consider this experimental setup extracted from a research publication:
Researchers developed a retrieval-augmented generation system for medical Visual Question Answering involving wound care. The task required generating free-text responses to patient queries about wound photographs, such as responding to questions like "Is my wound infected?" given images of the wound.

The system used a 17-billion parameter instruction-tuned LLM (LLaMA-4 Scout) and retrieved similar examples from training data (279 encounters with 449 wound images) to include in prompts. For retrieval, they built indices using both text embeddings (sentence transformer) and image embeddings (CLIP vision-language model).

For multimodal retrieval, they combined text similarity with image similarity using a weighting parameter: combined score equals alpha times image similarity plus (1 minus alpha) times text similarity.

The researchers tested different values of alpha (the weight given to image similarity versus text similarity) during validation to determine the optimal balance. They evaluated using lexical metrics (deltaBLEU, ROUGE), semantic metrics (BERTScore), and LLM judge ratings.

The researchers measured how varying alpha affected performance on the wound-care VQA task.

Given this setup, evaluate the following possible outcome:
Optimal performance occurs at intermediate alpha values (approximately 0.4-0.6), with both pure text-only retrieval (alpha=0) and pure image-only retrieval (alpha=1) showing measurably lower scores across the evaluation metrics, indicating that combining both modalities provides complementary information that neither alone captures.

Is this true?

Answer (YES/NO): NO